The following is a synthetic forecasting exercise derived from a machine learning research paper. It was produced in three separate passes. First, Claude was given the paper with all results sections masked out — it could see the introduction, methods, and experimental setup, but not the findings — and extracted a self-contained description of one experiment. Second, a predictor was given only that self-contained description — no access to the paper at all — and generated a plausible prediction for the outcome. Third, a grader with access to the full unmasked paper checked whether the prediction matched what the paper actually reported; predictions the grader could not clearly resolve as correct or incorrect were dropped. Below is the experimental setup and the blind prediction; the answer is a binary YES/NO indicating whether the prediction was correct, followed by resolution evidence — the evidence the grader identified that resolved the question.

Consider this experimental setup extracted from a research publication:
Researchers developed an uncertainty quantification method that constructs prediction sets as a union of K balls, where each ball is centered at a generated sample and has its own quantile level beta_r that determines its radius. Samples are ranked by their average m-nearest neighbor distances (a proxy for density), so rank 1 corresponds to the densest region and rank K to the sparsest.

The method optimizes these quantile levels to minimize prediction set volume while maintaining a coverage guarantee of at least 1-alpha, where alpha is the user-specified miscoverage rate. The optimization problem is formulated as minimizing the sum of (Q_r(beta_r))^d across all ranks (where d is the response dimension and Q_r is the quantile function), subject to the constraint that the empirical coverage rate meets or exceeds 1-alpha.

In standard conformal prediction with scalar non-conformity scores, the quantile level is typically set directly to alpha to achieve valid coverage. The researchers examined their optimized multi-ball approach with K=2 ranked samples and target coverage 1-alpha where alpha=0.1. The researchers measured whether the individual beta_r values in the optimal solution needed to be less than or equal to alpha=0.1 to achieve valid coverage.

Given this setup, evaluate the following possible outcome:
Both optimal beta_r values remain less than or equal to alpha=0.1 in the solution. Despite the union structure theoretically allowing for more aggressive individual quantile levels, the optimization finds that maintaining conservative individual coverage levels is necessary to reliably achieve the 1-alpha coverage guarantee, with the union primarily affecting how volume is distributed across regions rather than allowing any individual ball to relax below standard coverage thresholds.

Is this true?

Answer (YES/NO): NO